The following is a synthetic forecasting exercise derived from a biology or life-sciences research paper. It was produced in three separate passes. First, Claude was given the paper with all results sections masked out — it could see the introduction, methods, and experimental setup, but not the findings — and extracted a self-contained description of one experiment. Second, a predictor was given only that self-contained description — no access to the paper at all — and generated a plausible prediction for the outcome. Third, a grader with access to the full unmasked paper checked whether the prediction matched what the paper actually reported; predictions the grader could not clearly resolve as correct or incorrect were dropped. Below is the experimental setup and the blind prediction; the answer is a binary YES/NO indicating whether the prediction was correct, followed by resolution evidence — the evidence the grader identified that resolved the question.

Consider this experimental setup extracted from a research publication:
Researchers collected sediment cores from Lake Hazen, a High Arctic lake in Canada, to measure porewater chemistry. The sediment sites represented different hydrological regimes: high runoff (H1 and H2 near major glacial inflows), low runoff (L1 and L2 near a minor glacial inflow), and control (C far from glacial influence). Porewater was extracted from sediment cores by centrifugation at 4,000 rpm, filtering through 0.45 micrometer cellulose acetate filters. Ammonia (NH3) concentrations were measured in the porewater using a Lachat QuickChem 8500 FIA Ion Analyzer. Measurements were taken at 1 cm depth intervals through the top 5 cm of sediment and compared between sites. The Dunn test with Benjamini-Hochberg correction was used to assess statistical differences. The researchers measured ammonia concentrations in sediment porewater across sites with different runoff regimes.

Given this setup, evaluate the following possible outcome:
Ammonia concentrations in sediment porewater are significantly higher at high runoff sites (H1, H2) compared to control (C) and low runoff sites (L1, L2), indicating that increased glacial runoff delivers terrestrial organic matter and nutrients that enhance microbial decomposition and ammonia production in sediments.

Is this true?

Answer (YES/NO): YES